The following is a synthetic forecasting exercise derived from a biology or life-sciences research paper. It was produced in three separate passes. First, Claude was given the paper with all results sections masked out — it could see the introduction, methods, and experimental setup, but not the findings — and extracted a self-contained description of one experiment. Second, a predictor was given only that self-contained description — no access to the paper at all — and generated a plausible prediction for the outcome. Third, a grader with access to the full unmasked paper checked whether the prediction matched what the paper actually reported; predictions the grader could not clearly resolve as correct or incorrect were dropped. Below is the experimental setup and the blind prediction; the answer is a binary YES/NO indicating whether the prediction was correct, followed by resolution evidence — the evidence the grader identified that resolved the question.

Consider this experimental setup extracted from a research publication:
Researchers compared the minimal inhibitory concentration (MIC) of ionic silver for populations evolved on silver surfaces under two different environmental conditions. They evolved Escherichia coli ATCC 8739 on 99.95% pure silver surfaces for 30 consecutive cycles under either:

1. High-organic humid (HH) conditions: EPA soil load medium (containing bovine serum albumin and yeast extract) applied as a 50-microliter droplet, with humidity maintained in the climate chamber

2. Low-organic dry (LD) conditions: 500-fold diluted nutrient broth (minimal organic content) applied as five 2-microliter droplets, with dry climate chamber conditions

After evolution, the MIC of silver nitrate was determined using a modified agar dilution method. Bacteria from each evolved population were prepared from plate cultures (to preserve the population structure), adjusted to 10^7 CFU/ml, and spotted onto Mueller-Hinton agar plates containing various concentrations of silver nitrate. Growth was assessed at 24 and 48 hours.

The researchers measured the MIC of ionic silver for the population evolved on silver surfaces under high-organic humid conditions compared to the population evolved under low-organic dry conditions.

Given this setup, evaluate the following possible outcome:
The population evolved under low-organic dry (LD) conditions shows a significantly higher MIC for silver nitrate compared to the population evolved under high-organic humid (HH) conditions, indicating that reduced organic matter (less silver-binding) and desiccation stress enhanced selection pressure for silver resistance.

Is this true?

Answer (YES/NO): NO